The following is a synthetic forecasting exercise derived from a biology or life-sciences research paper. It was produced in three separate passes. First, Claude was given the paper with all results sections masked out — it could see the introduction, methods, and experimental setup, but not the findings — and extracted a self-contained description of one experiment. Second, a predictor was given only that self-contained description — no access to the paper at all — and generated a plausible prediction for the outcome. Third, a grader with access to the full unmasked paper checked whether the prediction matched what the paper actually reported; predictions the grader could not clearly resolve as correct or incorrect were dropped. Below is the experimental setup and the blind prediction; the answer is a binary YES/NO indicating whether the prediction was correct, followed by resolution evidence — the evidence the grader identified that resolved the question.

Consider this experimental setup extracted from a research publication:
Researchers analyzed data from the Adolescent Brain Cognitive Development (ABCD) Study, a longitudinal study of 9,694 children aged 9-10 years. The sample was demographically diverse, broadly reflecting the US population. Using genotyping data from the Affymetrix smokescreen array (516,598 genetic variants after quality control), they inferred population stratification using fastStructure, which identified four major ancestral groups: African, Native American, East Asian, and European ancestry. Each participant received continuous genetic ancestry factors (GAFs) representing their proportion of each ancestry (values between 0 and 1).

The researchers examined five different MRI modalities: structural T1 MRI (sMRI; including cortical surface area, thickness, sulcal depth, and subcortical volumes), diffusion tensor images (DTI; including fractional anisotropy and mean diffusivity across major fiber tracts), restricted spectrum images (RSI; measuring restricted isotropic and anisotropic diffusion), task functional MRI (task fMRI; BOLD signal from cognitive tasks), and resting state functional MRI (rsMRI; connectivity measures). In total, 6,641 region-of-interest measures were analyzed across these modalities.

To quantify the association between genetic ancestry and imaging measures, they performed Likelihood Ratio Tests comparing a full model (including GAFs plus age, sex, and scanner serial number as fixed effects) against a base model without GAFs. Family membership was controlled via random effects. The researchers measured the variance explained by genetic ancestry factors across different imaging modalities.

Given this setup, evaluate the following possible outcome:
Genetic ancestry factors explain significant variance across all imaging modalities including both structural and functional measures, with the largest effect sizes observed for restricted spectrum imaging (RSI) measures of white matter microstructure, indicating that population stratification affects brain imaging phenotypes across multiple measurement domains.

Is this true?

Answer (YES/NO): NO